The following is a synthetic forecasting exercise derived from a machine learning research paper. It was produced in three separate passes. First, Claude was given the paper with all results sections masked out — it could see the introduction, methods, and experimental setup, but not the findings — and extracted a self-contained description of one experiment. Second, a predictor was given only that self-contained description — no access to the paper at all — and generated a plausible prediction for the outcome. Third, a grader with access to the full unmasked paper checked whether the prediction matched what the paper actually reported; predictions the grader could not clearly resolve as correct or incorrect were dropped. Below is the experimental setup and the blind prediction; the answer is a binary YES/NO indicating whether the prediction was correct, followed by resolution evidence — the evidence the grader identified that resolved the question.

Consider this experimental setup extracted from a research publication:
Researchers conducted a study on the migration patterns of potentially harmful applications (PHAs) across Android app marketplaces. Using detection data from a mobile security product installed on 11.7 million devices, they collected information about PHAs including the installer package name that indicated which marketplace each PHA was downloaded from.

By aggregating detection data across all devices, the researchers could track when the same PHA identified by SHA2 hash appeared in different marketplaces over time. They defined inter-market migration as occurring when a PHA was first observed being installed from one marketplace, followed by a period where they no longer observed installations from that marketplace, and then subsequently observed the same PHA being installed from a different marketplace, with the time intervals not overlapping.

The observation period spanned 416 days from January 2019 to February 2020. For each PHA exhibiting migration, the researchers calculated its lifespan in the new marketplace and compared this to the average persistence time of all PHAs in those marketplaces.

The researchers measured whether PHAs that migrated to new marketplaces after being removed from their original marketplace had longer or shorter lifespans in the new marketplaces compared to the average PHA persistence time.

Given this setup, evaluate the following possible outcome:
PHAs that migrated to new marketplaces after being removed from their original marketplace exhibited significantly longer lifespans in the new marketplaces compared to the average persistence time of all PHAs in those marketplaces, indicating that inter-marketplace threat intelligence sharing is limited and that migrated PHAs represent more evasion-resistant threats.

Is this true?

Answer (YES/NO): NO